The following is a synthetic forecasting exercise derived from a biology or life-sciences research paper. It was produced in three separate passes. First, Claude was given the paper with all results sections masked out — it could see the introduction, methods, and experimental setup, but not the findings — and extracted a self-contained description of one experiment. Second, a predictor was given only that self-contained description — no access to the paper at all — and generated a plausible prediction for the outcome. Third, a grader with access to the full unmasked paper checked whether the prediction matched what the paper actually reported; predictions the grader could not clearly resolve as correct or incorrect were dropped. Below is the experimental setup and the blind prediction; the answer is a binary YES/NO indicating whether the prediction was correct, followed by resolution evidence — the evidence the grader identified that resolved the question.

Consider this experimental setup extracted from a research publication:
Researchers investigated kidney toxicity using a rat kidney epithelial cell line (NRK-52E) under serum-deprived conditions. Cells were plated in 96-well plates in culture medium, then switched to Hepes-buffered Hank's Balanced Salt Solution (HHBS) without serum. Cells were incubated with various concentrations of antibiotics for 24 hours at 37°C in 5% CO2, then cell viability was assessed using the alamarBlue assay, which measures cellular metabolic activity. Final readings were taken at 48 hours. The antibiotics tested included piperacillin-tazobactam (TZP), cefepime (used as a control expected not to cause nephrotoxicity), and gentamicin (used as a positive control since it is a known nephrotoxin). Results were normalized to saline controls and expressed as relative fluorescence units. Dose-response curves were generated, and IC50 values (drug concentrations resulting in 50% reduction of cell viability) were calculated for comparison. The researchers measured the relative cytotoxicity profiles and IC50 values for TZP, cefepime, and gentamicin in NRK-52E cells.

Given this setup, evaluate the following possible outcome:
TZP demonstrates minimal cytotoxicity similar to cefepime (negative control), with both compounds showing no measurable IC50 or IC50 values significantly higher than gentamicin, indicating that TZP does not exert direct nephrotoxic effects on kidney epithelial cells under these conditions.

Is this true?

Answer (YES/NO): YES